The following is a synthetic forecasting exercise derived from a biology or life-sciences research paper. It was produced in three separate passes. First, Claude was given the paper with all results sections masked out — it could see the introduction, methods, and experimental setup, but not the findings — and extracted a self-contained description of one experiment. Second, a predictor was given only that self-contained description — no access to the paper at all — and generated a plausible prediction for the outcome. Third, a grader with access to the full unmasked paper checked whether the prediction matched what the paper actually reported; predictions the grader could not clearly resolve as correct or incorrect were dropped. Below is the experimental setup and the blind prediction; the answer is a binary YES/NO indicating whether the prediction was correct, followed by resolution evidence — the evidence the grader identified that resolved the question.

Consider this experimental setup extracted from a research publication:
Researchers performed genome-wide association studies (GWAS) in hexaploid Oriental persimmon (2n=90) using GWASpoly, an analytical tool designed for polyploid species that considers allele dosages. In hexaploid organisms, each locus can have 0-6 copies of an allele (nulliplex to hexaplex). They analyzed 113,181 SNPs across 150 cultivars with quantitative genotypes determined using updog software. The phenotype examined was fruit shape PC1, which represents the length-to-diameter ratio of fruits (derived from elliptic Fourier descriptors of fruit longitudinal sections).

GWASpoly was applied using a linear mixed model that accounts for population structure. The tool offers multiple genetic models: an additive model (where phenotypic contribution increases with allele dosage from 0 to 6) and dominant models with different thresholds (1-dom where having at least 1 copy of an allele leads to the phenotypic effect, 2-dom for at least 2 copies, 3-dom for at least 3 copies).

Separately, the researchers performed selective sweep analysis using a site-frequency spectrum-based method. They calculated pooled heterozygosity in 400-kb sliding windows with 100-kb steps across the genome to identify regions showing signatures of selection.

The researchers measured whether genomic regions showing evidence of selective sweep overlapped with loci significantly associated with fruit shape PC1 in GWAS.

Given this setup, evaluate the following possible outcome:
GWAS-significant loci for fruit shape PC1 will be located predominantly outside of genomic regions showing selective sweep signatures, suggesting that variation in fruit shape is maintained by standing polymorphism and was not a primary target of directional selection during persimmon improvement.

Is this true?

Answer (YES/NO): YES